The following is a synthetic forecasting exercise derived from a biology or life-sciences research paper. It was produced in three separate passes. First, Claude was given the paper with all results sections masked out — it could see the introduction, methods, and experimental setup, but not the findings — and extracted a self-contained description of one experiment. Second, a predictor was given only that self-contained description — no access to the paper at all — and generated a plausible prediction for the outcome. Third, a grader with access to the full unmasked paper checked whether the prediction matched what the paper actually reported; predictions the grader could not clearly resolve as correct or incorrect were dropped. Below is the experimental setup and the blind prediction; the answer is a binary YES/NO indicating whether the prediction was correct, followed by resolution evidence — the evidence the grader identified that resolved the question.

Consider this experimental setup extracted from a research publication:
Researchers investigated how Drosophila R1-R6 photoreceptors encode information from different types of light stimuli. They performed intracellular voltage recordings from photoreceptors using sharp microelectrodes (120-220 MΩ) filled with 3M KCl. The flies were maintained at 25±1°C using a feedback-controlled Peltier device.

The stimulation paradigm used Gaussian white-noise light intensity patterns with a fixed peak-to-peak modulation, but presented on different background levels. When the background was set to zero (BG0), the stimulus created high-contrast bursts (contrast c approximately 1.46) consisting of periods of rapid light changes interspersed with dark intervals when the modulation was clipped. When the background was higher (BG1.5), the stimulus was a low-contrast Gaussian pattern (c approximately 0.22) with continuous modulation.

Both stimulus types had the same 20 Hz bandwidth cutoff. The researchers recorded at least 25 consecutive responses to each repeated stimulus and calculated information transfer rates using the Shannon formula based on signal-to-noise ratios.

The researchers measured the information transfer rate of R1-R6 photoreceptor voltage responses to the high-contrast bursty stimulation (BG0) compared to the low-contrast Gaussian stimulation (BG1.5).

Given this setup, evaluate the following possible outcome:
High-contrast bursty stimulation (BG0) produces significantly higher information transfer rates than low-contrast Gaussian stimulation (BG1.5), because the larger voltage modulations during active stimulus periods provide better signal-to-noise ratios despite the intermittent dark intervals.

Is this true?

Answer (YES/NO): YES